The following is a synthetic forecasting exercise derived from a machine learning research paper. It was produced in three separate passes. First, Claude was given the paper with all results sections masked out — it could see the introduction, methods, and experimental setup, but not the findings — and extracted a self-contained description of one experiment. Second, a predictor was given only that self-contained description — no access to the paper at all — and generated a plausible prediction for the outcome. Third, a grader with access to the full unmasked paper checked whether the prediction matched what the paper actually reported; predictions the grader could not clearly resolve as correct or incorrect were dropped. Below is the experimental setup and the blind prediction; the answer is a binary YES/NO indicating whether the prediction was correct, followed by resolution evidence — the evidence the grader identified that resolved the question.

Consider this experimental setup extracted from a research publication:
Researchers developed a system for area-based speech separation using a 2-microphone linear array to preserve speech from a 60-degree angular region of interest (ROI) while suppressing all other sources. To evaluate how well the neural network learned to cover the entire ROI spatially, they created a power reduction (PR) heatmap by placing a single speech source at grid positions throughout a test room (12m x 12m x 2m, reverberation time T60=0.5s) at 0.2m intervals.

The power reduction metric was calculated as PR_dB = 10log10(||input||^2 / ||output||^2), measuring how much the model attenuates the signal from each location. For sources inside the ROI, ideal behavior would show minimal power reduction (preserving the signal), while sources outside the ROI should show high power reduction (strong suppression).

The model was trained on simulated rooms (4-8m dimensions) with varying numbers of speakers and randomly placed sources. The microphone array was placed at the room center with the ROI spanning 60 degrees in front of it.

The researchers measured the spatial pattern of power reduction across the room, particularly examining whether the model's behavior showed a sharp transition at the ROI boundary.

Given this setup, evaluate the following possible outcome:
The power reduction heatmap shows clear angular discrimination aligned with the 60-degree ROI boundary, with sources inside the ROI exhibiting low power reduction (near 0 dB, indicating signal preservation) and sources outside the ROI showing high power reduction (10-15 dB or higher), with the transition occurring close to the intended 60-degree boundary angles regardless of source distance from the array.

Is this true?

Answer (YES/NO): NO